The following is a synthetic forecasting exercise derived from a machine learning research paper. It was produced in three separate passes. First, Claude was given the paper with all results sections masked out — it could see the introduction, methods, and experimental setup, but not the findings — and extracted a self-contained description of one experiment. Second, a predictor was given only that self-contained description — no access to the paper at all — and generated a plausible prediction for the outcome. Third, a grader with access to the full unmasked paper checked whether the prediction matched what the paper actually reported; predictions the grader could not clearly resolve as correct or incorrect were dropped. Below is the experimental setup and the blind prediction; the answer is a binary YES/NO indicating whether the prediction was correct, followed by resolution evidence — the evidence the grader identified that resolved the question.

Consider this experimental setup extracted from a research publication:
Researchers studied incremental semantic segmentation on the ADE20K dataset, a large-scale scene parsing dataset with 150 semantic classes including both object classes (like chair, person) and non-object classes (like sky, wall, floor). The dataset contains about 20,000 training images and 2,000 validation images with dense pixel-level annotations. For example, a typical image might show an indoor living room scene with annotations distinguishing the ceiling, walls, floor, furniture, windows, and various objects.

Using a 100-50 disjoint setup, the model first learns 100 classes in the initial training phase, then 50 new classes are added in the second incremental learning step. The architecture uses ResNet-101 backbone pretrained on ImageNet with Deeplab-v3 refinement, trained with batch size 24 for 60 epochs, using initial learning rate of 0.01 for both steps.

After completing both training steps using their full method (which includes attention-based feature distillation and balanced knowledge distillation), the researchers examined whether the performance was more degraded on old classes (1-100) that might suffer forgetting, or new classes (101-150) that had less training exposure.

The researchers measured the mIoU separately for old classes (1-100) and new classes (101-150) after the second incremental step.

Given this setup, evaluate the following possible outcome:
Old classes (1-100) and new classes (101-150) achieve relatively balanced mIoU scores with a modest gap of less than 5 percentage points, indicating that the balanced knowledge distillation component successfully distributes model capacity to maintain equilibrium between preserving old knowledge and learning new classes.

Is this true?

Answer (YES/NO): NO